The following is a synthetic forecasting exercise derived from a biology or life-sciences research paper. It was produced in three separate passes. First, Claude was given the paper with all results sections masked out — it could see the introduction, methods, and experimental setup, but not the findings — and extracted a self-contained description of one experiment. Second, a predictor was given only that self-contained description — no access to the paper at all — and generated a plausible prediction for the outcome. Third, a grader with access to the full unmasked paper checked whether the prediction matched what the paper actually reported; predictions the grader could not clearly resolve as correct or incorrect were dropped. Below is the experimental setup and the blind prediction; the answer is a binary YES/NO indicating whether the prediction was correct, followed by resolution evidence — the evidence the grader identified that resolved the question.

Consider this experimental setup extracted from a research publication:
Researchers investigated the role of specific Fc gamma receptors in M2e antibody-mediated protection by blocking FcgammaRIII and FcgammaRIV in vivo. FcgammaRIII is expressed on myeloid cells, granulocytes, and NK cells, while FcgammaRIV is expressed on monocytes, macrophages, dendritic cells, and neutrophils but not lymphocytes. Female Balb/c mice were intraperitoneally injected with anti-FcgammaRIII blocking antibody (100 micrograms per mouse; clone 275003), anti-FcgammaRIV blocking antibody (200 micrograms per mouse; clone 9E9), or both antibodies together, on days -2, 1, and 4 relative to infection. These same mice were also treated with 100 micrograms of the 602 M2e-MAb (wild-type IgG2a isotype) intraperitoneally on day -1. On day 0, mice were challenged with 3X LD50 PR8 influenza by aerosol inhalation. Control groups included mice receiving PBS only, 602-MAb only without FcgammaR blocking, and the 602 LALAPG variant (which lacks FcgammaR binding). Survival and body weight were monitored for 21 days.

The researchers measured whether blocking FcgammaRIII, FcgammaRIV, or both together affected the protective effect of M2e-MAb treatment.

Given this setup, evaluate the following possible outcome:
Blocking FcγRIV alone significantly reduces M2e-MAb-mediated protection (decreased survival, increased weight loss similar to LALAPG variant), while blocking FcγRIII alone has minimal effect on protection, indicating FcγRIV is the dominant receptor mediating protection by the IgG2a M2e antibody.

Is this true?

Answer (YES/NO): NO